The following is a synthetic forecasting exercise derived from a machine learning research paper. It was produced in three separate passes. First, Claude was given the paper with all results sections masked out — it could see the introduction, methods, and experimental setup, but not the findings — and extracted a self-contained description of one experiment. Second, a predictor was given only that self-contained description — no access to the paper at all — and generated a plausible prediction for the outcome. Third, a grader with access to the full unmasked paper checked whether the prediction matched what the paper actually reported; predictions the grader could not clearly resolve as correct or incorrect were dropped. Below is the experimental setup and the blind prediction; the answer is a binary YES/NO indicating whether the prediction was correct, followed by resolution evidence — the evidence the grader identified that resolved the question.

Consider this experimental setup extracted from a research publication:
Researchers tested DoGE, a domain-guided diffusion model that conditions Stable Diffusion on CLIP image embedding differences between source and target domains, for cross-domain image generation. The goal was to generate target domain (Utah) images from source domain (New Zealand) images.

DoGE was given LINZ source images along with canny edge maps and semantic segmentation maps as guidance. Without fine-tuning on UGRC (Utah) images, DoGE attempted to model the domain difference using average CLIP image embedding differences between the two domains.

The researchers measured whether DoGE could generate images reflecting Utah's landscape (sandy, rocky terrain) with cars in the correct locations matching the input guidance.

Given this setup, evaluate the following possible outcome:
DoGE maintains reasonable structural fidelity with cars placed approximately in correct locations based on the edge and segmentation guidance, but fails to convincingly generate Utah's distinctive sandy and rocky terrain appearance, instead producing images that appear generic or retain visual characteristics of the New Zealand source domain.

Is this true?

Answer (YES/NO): NO